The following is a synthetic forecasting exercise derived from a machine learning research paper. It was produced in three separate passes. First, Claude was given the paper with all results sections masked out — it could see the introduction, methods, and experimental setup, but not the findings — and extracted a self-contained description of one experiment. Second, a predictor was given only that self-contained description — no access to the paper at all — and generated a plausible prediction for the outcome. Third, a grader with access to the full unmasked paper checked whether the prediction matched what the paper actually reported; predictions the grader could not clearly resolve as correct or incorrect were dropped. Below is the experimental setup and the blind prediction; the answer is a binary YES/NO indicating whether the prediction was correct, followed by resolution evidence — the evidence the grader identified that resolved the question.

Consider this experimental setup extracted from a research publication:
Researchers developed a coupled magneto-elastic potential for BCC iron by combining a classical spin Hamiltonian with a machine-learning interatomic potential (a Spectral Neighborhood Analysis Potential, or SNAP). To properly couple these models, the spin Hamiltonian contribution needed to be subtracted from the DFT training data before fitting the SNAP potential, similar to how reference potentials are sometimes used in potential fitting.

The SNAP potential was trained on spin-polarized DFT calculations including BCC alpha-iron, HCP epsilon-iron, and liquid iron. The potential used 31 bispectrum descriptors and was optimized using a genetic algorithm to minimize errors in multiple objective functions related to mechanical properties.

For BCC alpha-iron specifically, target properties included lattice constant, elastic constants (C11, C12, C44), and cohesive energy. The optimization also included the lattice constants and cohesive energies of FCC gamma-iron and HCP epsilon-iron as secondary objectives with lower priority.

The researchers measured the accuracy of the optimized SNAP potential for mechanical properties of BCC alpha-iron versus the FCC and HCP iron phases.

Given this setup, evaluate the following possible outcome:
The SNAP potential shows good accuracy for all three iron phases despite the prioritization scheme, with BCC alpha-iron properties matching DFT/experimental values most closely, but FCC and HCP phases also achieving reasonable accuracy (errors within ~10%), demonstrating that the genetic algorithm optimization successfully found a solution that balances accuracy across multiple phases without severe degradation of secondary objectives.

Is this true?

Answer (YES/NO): YES